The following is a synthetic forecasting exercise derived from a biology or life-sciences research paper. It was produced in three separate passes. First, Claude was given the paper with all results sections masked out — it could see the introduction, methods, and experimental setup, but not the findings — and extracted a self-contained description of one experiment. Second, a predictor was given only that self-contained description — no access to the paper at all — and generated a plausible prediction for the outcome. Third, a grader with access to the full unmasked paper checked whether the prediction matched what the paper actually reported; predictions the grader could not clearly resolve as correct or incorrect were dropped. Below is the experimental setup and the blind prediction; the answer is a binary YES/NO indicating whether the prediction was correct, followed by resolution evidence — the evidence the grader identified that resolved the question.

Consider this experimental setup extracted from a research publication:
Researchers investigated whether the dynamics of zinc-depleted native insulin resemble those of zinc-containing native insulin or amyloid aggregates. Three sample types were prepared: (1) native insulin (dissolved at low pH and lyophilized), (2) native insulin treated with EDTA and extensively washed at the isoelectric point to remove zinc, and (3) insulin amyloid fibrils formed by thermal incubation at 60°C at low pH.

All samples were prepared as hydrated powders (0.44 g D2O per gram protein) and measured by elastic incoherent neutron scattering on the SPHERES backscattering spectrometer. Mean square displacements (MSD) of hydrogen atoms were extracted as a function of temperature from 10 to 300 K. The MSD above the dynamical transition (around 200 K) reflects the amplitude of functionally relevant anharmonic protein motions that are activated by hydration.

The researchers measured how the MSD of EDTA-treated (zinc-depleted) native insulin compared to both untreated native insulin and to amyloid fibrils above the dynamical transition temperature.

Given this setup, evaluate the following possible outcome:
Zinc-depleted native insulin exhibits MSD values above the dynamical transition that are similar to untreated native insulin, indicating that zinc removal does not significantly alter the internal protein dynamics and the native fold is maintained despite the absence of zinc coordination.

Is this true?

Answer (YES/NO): NO